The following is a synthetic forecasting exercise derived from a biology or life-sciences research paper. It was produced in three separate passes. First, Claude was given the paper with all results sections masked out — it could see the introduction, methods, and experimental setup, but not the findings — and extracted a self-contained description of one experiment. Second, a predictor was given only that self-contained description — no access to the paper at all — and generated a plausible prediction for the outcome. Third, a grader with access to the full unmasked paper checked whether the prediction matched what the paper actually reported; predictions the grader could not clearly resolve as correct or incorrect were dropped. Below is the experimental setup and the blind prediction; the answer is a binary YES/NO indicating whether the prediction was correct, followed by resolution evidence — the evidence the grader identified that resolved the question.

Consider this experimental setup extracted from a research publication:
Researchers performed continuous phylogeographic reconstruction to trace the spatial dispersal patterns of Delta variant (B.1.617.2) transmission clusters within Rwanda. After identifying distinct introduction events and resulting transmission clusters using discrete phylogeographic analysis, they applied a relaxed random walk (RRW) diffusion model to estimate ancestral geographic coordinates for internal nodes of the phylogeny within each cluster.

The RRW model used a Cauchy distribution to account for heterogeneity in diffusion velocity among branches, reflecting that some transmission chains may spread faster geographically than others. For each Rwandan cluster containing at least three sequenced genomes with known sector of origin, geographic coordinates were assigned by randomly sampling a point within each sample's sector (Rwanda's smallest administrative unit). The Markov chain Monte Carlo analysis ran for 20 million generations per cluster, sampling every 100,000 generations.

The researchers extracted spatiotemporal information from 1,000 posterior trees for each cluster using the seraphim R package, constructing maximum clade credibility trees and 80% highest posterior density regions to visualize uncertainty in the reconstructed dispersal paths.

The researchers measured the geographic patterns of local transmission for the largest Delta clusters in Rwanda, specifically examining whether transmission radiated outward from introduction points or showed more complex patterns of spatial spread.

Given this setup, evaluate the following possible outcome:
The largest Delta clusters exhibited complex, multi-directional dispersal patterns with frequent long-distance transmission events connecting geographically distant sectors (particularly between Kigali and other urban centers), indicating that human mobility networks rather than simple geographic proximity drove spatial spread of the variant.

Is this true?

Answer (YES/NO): NO